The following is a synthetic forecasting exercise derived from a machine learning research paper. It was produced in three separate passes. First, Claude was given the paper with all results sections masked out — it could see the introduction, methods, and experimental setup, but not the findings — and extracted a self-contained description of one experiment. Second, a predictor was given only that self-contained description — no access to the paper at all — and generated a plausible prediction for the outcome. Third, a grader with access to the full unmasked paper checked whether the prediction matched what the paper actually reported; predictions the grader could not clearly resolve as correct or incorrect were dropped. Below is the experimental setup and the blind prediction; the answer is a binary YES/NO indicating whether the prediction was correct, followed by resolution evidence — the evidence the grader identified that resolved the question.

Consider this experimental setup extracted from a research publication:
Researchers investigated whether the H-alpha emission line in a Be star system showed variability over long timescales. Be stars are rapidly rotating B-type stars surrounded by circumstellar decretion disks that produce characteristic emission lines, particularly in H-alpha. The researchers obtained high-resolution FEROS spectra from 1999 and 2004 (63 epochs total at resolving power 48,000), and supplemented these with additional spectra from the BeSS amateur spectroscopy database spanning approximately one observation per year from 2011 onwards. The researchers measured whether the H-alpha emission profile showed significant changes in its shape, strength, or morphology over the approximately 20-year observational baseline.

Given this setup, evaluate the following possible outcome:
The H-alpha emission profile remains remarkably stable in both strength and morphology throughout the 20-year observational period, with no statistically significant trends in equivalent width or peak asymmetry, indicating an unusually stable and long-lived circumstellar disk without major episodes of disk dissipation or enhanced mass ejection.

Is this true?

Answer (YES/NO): NO